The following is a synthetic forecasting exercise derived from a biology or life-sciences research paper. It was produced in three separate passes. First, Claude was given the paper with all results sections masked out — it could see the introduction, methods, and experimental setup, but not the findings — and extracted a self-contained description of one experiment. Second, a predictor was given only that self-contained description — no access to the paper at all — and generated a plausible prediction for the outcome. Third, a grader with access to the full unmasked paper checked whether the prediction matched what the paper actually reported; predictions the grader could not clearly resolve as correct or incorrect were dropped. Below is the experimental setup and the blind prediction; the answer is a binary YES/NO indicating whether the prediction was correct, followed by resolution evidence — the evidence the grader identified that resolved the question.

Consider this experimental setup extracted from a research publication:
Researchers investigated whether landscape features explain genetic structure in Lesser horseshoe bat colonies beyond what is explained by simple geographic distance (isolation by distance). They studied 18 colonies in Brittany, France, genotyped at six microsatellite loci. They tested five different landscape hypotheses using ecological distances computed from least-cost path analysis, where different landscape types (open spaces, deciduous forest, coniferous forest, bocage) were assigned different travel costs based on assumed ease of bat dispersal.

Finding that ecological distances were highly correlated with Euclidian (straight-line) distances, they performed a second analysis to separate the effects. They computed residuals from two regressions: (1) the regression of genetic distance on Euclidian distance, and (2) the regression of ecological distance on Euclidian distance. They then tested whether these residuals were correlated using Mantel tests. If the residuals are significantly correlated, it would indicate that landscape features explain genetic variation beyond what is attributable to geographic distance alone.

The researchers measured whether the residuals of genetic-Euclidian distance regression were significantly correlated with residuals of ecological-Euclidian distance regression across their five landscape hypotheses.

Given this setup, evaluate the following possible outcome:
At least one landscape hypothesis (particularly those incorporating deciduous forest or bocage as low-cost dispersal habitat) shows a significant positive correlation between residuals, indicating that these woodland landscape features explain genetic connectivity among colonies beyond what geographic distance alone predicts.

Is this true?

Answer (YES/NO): NO